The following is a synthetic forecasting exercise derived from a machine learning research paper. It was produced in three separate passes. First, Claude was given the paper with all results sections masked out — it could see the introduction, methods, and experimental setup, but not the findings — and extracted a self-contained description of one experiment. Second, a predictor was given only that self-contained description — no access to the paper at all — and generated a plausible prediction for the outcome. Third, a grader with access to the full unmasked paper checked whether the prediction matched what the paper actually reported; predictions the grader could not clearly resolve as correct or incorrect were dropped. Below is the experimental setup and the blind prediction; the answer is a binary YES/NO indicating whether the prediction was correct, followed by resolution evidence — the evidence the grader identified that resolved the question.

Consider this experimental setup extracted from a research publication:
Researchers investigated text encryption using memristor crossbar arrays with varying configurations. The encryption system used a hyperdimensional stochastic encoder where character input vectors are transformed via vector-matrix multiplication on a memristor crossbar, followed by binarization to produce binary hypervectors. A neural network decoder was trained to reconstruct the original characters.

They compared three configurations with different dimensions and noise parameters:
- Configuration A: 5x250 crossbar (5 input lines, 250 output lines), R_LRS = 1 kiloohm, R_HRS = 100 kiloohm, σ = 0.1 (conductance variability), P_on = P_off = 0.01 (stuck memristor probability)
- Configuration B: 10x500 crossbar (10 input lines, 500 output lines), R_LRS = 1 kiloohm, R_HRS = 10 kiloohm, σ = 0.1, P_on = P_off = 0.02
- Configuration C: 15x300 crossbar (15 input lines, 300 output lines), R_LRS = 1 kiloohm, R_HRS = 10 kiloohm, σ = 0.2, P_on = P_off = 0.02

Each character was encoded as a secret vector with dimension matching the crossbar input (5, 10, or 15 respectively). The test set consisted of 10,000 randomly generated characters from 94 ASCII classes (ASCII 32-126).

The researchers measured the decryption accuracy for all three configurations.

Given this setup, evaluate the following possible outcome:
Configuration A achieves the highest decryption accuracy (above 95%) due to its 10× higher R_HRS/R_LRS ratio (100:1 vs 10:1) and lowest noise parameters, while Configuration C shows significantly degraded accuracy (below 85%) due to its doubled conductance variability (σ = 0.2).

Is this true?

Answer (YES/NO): NO